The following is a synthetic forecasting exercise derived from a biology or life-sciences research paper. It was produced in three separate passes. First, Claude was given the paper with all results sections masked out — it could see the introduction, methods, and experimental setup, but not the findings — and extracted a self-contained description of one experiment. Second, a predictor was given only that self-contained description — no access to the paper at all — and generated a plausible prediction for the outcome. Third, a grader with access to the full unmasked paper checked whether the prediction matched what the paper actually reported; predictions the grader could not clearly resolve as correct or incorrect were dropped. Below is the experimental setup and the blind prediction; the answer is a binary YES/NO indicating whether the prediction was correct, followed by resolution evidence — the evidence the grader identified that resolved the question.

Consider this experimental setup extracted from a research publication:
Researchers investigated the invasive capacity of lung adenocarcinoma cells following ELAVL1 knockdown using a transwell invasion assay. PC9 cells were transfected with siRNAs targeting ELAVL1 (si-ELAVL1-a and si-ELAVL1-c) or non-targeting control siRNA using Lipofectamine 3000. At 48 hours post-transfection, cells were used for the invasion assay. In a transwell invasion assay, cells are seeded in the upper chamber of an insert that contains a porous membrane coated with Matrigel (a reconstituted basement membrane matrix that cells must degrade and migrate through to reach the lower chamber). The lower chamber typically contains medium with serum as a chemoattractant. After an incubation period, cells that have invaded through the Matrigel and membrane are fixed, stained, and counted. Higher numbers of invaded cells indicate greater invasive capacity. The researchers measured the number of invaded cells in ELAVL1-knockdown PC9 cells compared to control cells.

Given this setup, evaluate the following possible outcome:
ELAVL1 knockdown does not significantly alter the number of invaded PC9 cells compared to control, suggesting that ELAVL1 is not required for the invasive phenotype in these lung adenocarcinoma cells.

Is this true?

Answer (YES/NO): NO